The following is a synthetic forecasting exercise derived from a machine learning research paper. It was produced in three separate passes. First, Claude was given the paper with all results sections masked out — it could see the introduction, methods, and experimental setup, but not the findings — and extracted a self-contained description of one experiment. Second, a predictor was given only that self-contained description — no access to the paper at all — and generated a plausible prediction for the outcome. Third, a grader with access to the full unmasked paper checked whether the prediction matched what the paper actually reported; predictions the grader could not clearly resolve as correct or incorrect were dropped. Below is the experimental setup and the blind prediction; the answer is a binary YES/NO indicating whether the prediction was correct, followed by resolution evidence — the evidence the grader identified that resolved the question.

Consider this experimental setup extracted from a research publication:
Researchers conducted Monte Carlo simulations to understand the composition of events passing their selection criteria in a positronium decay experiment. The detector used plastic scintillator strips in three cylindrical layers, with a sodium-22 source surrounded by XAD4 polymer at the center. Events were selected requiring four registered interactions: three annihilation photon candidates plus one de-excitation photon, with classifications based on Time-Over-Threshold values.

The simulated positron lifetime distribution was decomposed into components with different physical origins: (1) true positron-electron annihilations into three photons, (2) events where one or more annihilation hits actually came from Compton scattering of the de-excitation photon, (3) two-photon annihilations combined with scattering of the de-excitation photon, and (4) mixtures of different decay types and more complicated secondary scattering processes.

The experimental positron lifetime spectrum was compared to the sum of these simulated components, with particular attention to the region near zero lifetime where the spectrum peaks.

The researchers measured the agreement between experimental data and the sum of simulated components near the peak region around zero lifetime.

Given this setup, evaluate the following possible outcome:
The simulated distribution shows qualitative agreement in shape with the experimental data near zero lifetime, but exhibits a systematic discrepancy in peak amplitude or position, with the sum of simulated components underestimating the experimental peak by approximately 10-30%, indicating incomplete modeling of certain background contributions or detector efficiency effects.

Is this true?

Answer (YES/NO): NO